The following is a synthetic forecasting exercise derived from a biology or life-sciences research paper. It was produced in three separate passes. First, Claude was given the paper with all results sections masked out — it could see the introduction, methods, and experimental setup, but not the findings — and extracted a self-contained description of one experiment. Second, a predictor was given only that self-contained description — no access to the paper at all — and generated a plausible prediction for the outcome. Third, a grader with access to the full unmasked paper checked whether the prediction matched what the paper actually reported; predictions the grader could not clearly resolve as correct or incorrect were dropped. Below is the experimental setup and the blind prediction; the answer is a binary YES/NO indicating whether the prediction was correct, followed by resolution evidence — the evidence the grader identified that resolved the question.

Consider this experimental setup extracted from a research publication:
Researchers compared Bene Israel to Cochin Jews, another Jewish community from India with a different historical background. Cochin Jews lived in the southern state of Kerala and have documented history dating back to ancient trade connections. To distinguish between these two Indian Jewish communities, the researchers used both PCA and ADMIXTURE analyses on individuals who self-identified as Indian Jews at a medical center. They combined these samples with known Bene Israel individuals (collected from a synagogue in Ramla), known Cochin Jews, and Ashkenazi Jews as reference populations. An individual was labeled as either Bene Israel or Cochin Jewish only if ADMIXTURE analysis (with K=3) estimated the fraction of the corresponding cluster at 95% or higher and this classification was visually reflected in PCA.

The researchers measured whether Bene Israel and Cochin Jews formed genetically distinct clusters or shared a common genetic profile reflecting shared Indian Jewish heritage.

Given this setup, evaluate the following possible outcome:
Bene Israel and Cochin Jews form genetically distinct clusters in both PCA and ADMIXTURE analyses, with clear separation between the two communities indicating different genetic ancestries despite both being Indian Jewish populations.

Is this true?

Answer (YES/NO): YES